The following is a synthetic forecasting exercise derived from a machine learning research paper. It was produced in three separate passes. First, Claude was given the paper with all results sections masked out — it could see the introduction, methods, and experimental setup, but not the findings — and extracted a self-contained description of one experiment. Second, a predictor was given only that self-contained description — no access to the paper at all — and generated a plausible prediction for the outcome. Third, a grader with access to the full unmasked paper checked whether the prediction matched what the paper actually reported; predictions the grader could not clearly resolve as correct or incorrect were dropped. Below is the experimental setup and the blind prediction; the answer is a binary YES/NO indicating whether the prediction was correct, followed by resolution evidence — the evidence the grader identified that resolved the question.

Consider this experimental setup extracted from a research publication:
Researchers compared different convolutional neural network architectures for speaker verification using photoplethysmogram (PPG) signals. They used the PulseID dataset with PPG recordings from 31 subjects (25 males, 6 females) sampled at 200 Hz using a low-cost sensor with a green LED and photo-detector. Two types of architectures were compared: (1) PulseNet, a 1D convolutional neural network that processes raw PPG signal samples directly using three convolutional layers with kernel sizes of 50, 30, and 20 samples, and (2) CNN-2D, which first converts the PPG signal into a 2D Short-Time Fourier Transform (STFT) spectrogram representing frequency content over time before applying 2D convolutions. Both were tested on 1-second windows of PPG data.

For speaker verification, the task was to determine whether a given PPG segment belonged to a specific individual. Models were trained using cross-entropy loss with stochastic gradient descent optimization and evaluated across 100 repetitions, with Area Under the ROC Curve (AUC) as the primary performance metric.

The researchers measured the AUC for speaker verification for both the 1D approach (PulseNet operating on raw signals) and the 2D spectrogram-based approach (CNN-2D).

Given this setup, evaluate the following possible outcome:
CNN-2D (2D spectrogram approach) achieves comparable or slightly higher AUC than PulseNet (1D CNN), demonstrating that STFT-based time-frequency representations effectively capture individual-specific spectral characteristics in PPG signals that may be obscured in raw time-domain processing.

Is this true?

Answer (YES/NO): NO